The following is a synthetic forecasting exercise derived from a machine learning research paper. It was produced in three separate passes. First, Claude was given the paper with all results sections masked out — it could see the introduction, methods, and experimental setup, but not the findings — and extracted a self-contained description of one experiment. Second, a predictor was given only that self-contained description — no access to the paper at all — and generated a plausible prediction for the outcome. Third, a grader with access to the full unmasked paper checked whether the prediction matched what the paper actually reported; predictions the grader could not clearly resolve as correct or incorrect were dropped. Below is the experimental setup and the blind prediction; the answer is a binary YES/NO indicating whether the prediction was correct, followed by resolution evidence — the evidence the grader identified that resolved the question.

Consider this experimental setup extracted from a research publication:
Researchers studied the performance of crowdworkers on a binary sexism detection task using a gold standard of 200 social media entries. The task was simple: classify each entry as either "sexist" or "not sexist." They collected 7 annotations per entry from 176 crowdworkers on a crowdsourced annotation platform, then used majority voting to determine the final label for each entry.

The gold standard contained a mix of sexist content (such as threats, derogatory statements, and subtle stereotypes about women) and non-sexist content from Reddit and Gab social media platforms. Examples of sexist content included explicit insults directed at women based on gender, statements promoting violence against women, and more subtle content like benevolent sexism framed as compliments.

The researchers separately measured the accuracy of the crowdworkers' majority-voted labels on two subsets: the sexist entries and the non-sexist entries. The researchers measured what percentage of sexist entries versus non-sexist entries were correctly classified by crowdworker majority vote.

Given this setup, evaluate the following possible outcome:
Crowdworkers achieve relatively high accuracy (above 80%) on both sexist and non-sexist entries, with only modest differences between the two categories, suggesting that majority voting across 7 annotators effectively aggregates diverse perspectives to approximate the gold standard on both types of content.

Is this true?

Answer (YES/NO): NO